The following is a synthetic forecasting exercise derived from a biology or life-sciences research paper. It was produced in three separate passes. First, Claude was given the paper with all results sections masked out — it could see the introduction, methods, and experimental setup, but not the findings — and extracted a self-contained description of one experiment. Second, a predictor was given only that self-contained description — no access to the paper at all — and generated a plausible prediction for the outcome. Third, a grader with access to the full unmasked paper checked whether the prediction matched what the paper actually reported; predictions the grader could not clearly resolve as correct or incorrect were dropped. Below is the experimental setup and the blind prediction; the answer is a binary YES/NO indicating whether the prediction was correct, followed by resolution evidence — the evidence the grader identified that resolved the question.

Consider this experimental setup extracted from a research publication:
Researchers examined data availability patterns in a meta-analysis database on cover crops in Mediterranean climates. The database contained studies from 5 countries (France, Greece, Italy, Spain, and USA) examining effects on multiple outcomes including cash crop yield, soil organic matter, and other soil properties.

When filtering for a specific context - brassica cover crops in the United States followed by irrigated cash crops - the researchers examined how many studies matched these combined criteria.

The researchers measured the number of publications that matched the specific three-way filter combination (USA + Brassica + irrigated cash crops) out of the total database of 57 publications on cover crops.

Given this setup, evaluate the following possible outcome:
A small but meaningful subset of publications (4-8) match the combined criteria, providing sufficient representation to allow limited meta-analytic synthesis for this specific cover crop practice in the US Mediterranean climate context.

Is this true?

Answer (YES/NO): NO